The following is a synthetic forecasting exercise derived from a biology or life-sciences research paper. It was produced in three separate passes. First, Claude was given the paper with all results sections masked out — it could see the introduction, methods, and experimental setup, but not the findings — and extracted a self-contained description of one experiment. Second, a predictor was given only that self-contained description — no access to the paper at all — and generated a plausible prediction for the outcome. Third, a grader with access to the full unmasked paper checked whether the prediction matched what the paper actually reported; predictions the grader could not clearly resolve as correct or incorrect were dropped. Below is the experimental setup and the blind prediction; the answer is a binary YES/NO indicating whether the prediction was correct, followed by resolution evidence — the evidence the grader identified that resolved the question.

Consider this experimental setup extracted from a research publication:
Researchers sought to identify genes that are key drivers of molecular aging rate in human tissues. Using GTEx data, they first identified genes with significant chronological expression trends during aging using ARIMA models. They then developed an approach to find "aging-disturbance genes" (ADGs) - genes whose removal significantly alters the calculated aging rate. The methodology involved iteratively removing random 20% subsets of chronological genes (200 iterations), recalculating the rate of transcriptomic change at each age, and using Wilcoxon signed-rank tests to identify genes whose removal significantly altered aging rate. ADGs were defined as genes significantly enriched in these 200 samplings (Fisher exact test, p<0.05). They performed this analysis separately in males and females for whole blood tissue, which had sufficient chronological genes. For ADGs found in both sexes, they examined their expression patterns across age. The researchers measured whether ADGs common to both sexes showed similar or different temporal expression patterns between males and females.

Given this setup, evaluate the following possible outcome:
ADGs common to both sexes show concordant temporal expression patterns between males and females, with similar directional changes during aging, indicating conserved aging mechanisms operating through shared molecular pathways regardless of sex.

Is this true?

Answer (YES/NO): NO